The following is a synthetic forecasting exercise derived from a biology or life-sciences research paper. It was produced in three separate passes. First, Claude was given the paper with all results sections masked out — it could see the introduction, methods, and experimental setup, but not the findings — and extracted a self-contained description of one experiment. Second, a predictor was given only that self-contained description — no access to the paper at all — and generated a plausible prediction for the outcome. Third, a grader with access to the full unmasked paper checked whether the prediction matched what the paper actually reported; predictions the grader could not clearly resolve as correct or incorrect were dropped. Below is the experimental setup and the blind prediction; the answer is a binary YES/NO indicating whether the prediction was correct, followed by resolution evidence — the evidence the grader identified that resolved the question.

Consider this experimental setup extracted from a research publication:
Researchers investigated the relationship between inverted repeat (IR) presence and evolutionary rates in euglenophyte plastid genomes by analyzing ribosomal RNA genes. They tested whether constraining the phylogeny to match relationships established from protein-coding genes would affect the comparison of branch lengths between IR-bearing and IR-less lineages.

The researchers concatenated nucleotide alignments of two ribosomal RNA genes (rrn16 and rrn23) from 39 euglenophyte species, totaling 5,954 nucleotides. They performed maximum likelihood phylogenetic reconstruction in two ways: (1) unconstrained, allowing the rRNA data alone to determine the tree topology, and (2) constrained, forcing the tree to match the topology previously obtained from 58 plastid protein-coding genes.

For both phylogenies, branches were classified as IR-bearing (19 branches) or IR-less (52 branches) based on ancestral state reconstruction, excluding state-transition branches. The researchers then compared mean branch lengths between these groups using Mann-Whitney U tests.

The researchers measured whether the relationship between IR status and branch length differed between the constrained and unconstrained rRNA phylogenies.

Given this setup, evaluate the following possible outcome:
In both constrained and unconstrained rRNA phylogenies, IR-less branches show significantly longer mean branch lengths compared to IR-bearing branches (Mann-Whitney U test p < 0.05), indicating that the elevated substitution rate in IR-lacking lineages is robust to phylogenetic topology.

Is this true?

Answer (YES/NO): NO